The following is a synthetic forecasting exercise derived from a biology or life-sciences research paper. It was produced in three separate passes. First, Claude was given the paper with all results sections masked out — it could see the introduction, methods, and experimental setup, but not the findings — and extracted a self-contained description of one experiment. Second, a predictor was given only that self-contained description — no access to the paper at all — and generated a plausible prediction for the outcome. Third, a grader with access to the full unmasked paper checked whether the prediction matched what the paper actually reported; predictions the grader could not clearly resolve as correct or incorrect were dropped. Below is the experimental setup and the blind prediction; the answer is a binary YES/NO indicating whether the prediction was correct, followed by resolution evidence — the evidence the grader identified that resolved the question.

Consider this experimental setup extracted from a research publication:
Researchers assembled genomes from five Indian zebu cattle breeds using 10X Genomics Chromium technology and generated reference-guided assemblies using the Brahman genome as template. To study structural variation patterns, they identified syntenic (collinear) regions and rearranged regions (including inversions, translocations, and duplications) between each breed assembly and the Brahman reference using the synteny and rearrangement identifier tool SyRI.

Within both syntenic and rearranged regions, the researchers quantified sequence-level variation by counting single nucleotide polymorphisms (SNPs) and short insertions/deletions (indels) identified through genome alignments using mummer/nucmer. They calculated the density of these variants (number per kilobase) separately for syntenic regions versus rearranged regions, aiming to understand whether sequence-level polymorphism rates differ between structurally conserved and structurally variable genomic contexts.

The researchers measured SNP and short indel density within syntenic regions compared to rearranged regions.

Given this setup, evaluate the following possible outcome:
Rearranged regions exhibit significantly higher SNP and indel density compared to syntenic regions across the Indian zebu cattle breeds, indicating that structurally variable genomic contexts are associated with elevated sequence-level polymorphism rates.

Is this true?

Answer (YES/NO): YES